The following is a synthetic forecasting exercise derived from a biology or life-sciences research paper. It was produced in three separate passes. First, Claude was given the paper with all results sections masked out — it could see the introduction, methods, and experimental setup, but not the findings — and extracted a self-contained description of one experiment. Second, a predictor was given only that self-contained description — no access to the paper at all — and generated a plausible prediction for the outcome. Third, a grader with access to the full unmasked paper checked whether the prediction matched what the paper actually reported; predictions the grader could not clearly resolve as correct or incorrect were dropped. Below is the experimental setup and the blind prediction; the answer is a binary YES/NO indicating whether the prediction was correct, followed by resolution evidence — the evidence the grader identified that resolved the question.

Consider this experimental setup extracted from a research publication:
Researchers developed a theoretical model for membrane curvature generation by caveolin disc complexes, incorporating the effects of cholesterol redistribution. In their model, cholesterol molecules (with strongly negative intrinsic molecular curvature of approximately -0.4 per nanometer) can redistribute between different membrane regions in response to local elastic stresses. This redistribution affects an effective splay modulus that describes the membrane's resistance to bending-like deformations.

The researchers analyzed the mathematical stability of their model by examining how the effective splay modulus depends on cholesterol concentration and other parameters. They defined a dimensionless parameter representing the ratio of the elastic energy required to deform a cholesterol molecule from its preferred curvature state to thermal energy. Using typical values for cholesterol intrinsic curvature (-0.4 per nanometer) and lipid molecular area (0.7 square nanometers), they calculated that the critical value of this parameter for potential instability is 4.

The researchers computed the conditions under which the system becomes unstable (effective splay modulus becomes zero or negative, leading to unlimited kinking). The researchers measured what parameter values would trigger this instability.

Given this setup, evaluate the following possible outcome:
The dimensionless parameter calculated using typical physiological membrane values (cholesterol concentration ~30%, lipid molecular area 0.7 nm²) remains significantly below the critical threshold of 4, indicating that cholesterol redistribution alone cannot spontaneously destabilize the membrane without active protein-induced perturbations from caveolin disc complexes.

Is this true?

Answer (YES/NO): YES